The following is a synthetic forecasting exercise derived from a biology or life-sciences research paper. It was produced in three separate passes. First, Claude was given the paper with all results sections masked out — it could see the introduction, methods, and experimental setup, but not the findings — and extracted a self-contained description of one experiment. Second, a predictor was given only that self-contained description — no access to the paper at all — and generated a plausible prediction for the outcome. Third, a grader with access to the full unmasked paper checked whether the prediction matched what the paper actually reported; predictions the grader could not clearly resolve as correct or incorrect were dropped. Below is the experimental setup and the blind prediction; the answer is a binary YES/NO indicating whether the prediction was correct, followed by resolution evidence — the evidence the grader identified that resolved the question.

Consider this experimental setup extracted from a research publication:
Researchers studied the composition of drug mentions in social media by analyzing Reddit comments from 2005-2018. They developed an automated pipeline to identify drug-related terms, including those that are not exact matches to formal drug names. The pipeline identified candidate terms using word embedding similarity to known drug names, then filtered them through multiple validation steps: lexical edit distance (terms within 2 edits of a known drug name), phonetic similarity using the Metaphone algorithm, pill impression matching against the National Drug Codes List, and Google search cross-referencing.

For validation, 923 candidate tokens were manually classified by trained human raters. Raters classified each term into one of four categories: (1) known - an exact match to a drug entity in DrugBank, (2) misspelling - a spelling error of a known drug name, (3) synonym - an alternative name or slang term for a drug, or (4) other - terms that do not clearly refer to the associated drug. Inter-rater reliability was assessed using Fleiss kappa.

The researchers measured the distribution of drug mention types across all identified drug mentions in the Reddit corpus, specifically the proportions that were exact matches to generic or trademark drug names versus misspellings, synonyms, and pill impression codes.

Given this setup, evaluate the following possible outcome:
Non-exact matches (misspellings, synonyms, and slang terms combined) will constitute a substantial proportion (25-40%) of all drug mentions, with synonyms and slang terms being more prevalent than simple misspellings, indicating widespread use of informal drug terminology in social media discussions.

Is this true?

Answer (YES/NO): NO